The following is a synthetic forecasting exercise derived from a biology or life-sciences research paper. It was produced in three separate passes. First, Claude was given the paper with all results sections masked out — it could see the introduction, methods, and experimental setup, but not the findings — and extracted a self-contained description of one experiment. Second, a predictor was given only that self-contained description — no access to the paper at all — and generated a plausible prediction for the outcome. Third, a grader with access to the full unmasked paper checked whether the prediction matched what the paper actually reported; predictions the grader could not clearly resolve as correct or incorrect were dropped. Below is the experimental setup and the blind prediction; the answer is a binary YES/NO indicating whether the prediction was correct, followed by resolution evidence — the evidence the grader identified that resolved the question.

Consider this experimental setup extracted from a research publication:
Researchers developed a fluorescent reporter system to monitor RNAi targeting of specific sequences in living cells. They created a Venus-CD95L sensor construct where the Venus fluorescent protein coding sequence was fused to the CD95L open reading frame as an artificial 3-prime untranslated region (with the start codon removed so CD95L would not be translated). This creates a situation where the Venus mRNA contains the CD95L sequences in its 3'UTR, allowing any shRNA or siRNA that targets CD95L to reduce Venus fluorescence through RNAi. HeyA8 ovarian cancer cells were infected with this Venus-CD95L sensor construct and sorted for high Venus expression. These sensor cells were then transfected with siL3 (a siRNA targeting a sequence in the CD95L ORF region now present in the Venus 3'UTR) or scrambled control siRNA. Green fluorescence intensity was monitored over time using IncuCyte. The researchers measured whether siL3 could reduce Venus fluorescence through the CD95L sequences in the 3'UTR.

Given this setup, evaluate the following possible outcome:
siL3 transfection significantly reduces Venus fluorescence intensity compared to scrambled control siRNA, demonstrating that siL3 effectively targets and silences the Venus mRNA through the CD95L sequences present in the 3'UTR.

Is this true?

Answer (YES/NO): YES